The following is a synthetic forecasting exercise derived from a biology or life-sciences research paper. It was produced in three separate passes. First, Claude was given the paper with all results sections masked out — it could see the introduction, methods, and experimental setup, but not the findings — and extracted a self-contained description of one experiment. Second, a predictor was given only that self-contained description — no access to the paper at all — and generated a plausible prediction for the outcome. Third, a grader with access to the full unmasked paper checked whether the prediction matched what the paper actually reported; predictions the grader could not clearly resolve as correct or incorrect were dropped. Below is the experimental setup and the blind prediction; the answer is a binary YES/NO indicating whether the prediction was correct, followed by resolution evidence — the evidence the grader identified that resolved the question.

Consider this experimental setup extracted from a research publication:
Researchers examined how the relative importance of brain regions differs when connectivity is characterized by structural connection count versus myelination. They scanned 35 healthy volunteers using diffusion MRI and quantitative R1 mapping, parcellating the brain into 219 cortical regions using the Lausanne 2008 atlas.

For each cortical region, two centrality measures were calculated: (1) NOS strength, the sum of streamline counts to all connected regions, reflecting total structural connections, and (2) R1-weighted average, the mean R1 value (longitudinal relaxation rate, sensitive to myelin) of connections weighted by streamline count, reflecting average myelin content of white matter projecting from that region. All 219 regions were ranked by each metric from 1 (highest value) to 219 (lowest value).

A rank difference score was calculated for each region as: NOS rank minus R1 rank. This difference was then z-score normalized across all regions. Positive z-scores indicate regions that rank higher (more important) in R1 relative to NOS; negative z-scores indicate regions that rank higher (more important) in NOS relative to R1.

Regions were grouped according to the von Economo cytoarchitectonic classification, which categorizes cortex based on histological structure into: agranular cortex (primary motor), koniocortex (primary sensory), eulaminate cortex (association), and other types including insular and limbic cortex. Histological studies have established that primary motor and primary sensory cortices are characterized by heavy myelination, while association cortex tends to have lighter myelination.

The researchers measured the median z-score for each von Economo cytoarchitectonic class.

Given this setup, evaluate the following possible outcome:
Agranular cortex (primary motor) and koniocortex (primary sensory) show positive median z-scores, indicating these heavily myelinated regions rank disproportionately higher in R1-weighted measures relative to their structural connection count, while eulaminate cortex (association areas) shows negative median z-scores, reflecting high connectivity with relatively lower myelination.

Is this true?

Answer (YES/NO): NO